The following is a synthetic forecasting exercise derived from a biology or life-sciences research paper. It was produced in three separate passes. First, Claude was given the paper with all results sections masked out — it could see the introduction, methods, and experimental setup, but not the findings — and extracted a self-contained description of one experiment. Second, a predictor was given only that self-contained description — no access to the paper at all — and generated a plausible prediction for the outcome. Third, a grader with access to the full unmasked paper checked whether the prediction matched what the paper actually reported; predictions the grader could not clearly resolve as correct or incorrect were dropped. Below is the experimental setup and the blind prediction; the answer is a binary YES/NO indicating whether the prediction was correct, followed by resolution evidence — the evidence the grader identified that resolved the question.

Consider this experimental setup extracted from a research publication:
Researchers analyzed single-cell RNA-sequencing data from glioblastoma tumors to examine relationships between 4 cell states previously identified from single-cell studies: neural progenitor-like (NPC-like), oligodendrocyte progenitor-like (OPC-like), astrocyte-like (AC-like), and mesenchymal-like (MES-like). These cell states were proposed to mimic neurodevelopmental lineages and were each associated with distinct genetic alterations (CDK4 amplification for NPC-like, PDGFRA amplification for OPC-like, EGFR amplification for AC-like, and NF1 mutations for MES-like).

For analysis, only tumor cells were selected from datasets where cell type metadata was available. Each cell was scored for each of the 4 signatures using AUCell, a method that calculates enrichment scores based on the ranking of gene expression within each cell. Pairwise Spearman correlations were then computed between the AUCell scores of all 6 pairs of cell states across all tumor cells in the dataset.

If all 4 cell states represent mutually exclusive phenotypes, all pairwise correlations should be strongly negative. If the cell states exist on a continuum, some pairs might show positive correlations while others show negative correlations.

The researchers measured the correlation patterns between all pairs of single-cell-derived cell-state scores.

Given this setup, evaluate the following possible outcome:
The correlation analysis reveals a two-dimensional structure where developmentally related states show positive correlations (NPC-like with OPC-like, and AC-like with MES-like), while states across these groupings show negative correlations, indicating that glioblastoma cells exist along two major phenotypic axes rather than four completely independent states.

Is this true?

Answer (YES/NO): NO